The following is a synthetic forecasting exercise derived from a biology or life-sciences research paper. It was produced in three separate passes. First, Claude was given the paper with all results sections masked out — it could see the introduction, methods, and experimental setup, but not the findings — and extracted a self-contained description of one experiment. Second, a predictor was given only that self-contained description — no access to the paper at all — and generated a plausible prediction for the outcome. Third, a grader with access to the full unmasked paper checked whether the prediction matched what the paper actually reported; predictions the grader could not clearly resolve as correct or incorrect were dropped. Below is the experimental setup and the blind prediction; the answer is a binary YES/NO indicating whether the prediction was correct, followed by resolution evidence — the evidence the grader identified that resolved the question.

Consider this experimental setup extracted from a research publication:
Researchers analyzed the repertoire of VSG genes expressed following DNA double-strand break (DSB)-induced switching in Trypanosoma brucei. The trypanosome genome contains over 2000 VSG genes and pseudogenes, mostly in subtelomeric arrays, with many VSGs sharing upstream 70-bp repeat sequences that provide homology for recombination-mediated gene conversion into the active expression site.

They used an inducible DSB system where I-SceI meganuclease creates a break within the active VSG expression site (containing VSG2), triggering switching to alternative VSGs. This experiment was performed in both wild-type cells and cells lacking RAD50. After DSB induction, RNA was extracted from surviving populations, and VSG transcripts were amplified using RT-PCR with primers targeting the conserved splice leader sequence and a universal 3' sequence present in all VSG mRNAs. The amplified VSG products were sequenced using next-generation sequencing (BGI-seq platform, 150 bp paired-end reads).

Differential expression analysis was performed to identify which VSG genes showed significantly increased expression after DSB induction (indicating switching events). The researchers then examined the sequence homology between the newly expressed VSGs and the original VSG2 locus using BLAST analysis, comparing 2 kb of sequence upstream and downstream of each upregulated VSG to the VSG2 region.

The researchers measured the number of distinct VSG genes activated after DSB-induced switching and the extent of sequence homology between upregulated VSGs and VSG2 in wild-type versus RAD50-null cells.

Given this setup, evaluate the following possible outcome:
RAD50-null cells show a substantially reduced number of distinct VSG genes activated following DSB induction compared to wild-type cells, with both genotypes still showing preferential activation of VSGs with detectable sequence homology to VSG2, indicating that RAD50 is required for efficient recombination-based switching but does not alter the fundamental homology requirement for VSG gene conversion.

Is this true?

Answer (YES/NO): NO